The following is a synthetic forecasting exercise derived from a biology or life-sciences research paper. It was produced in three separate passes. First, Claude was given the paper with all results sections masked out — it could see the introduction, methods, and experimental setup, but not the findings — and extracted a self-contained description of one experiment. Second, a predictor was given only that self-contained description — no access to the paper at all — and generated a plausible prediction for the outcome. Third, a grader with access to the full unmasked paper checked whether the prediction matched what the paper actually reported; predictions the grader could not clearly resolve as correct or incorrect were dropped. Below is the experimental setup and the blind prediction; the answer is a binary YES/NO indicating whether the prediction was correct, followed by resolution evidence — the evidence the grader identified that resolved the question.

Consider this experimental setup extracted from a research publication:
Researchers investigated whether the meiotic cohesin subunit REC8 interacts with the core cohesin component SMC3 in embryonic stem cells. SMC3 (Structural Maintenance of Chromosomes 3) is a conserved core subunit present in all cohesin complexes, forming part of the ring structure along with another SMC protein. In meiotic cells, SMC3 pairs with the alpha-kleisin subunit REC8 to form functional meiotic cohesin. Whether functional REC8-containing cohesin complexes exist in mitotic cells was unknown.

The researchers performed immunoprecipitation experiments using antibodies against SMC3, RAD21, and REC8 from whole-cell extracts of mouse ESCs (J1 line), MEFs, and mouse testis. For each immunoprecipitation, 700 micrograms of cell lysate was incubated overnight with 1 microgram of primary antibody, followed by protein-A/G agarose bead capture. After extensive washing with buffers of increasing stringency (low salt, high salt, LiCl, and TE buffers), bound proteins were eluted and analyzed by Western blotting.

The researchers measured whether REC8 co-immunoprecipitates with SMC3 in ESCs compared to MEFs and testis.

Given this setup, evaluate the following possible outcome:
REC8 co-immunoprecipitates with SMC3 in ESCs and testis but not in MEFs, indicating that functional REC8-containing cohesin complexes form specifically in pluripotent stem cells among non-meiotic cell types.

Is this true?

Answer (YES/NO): YES